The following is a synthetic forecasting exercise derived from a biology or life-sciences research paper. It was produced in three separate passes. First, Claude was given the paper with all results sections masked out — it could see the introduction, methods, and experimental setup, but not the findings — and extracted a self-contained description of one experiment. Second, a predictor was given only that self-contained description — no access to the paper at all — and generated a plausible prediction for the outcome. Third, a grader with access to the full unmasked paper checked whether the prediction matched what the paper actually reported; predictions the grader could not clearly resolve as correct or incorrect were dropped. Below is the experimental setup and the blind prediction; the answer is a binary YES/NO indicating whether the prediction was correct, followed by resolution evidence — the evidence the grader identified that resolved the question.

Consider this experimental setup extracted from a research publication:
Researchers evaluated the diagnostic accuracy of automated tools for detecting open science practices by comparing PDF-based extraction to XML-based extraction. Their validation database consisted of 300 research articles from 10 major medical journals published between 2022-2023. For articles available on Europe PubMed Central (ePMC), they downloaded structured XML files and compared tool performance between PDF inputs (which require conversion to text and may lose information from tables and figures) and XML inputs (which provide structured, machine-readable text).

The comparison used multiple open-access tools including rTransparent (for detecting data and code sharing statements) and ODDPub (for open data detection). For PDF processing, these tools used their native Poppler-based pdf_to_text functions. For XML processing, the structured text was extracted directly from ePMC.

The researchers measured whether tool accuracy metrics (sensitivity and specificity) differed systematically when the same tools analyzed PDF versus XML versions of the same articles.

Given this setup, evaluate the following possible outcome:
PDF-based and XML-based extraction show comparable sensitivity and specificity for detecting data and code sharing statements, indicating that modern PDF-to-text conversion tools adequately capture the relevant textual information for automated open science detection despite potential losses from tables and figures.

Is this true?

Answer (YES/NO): NO